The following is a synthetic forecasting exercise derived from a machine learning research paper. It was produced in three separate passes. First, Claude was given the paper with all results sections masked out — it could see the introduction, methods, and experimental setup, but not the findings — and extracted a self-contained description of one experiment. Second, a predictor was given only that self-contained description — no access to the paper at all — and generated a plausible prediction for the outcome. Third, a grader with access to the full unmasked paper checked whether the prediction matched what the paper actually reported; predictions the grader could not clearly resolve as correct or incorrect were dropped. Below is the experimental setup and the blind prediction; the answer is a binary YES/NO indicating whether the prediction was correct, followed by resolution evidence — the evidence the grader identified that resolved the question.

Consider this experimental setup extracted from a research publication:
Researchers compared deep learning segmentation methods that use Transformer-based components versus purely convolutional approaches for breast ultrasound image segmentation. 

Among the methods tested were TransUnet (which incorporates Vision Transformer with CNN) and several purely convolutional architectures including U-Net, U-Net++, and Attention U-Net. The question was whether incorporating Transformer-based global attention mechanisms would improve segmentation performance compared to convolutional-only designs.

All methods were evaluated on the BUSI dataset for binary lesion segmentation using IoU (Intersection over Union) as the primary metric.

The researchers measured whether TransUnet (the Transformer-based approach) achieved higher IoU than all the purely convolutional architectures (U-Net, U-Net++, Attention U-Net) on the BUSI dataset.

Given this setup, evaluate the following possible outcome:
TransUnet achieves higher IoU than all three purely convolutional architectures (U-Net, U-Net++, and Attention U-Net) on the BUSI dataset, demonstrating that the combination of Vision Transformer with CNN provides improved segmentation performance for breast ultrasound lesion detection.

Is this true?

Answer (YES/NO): NO